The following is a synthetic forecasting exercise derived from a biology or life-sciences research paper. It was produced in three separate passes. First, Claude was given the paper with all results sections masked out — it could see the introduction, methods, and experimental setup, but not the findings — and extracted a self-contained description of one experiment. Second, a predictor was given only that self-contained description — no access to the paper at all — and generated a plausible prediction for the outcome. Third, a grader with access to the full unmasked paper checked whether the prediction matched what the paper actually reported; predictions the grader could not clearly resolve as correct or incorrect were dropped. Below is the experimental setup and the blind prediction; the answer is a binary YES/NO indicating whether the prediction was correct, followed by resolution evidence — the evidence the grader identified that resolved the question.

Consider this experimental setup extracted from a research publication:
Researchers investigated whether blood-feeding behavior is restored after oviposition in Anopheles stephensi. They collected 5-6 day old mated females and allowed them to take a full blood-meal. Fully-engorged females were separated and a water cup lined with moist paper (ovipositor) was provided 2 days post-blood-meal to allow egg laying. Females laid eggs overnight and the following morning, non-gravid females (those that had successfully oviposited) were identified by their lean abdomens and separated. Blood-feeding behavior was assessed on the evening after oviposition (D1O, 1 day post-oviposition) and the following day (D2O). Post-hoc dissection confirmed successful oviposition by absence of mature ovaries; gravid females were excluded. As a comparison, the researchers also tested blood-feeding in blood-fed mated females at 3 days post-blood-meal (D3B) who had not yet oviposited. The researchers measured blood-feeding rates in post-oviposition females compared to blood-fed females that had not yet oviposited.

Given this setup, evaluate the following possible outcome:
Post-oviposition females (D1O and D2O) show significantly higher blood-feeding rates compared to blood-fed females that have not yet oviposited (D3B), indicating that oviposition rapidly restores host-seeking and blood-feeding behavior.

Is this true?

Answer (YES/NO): YES